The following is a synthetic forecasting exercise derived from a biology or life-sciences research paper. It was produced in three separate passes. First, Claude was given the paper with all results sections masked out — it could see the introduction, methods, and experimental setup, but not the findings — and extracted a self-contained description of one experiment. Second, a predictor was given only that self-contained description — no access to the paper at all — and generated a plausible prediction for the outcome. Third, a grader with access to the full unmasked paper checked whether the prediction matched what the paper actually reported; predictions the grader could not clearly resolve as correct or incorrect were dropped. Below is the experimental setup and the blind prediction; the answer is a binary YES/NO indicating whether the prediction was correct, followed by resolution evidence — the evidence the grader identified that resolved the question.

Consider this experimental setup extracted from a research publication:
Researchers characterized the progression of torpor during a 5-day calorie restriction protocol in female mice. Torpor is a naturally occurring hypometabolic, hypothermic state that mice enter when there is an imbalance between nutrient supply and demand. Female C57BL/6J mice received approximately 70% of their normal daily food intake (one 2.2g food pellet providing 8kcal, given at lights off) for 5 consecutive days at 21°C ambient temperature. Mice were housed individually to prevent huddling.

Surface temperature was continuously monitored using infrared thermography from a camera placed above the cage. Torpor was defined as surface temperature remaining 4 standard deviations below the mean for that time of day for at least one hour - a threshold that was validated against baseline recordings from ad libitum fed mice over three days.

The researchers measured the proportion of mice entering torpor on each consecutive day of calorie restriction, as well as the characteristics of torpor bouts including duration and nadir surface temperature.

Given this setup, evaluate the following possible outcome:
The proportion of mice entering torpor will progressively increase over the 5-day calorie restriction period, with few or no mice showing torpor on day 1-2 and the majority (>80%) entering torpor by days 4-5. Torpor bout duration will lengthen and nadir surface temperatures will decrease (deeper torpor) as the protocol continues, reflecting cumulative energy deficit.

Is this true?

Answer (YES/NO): NO